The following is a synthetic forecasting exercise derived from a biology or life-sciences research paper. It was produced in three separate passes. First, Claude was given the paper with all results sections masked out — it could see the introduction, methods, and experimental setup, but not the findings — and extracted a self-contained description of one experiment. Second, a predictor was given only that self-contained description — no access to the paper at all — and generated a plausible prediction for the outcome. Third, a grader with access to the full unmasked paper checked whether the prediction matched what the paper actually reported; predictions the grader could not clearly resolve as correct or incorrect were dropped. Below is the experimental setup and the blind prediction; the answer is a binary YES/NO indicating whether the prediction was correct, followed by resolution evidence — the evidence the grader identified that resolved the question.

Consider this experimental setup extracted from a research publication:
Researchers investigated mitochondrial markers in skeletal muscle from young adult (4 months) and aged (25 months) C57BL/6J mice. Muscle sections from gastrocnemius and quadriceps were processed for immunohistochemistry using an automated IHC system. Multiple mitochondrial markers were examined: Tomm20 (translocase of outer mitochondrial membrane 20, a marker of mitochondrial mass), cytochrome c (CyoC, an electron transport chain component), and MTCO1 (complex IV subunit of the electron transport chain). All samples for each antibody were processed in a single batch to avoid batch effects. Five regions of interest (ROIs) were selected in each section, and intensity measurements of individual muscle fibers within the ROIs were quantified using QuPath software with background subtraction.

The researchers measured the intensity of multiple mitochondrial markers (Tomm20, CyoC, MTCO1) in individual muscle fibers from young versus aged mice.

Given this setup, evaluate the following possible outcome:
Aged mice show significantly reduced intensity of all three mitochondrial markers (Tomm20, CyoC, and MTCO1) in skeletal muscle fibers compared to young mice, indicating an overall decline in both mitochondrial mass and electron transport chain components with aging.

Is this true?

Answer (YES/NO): NO